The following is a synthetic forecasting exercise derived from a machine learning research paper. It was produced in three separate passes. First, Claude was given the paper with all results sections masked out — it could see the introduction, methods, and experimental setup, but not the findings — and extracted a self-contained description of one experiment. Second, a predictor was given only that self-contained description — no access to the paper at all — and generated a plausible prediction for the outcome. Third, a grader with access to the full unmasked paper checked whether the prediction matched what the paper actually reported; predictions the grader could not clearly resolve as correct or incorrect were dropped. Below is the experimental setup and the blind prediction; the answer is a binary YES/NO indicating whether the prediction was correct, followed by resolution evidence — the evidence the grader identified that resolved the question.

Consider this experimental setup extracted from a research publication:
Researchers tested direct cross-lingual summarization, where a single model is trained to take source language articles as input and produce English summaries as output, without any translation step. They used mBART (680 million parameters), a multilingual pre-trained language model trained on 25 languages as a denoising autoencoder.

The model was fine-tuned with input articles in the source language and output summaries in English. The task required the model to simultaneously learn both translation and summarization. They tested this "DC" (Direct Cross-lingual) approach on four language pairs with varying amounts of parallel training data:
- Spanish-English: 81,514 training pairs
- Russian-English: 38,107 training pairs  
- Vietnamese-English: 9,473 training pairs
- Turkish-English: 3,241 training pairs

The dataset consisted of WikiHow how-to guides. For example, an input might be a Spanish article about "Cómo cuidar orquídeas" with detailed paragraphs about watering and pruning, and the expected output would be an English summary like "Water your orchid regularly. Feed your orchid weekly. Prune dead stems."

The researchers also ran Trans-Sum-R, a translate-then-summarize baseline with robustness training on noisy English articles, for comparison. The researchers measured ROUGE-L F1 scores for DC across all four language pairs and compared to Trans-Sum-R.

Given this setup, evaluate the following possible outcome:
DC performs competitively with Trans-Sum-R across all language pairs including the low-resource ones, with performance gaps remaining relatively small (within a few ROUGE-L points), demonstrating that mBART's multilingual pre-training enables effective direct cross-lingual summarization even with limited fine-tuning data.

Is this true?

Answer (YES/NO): NO